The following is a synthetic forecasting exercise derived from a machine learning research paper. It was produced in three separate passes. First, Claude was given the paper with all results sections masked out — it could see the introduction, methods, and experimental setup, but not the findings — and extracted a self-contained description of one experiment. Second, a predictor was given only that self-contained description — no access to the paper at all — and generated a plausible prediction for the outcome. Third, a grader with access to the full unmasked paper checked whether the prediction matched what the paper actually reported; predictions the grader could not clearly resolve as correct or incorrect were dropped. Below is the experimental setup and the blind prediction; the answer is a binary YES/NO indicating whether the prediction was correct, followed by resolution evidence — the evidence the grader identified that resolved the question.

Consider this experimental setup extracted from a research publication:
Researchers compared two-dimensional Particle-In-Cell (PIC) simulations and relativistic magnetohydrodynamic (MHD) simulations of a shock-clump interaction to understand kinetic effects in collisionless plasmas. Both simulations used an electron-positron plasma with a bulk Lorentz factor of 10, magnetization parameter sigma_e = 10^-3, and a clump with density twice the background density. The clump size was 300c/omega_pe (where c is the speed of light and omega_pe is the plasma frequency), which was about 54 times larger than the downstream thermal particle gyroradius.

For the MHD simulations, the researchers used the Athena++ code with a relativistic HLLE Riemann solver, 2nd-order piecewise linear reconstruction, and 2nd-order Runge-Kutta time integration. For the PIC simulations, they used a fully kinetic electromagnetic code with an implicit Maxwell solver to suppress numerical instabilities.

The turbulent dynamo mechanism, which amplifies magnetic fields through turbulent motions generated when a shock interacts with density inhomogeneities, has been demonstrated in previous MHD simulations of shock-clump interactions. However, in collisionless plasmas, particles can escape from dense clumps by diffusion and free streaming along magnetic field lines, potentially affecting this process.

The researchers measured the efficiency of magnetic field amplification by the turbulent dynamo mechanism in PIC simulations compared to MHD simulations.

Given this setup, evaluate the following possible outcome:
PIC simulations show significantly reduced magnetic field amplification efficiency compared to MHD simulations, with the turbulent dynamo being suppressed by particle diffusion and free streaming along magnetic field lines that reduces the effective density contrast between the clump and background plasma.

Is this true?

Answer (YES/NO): YES